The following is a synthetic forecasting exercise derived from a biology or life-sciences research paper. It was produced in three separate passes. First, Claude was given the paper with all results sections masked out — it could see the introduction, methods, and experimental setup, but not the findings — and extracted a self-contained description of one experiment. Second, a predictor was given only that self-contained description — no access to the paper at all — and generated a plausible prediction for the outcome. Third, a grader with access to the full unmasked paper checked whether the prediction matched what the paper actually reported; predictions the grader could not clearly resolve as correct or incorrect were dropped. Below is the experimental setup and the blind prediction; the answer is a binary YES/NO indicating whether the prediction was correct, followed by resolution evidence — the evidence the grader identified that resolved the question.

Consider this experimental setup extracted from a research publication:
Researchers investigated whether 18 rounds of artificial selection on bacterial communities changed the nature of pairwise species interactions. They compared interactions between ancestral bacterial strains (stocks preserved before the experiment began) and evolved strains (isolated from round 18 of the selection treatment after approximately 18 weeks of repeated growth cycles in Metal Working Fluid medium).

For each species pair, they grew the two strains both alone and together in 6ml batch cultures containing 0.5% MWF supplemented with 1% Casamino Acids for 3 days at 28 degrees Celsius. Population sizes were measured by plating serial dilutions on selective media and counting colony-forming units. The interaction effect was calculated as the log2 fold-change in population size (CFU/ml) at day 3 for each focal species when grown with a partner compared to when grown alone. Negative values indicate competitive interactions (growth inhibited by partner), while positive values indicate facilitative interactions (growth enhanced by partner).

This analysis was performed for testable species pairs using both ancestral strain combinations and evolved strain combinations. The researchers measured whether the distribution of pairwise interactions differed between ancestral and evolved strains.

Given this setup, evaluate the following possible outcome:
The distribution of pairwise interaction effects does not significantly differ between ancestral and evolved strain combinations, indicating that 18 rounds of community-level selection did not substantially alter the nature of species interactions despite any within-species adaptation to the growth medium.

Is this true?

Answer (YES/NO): YES